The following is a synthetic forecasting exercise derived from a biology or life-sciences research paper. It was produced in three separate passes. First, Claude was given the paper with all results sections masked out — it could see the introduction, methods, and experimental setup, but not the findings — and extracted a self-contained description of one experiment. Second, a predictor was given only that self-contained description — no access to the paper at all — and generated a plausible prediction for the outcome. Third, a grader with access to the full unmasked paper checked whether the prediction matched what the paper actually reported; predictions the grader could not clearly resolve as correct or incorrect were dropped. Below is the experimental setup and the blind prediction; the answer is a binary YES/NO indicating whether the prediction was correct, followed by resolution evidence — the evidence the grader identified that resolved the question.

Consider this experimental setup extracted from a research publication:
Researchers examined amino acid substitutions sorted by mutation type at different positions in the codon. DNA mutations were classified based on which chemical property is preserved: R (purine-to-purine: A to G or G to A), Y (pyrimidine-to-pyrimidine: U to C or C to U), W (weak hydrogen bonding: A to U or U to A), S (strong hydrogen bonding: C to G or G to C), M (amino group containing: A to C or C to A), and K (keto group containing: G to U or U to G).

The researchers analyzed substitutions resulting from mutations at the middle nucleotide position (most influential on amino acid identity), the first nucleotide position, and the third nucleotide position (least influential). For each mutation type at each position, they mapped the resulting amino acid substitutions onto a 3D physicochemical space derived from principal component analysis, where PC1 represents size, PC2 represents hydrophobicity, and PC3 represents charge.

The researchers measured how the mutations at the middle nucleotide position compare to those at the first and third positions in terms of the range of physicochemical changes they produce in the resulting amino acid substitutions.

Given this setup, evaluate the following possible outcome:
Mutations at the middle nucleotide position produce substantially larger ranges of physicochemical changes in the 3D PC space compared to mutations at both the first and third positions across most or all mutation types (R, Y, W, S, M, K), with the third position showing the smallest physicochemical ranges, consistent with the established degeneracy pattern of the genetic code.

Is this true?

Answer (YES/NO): NO